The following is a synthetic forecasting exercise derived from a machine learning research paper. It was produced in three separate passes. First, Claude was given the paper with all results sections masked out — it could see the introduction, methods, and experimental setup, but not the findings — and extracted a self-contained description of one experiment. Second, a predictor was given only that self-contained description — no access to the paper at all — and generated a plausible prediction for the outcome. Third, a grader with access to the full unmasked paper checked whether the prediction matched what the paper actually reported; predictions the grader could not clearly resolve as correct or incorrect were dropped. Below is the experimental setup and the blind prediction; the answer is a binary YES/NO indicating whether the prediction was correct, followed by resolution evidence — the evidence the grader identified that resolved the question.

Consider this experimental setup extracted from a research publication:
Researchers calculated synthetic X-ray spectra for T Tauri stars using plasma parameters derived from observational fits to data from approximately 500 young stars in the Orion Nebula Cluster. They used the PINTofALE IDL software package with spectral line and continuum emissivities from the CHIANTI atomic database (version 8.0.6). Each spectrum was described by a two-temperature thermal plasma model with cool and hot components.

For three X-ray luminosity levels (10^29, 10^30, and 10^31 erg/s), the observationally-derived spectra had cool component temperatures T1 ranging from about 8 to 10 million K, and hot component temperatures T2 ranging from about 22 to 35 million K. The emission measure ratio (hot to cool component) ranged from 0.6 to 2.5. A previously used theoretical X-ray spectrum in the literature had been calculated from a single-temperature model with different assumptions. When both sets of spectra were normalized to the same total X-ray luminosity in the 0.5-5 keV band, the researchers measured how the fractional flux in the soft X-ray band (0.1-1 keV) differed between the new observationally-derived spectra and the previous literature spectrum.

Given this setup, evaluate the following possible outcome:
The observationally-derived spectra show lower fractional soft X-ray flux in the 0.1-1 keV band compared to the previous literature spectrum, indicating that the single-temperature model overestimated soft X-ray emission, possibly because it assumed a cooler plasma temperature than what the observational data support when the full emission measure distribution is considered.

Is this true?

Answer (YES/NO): NO